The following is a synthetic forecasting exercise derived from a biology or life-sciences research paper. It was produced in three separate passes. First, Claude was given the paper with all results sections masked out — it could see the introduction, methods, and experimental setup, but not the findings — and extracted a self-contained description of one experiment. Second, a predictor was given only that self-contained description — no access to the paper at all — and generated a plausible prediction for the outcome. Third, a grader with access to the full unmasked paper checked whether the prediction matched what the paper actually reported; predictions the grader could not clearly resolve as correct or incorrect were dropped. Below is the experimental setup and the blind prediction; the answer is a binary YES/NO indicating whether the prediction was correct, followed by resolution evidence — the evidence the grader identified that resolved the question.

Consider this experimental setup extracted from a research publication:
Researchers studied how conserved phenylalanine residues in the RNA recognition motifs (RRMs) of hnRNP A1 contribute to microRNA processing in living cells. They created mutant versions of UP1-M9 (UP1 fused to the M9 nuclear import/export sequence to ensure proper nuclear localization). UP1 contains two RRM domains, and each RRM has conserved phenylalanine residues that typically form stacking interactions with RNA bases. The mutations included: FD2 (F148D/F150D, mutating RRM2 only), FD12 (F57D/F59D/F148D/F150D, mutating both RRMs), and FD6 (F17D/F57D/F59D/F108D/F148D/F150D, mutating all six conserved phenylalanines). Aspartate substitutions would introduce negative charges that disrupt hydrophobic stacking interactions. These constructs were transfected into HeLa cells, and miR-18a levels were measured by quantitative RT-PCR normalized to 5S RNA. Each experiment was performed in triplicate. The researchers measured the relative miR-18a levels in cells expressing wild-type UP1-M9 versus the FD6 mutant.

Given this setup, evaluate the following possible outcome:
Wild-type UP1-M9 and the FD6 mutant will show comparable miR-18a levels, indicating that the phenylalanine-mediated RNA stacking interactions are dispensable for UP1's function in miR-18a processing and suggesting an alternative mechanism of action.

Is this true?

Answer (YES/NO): NO